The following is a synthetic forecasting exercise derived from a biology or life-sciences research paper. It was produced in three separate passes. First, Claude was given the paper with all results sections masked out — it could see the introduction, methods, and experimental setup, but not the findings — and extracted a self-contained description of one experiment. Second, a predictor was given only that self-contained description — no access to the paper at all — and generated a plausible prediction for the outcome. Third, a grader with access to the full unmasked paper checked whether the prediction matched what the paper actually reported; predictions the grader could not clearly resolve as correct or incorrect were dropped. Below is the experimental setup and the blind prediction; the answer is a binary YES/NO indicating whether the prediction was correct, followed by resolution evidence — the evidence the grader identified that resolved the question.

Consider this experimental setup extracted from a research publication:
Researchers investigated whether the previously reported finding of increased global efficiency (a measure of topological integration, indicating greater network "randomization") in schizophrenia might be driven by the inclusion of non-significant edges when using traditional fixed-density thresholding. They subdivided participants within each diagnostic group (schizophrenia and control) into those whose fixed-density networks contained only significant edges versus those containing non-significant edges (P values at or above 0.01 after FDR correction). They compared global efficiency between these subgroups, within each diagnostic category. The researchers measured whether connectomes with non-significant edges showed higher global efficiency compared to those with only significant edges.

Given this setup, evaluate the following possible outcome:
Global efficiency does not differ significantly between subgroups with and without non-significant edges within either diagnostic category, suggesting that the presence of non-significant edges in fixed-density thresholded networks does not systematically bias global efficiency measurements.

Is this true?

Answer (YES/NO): NO